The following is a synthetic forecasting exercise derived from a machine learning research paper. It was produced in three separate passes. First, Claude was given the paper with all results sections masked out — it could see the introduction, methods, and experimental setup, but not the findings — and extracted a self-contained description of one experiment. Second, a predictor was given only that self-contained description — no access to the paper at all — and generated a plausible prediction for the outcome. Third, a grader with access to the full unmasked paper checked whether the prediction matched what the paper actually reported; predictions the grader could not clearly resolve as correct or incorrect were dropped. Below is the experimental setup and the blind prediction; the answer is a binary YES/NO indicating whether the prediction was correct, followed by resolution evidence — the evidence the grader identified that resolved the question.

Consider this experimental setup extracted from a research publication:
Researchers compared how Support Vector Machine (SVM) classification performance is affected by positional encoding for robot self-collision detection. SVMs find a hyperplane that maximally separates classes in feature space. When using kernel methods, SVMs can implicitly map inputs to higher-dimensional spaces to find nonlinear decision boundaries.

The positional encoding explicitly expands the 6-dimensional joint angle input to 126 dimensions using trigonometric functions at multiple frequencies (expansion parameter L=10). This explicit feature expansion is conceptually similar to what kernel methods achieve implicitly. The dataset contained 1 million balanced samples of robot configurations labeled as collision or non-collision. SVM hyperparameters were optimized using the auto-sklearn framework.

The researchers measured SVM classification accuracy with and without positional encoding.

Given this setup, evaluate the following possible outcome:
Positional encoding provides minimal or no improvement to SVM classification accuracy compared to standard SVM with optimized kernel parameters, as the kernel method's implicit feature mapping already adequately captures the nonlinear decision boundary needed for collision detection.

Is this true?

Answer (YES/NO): NO